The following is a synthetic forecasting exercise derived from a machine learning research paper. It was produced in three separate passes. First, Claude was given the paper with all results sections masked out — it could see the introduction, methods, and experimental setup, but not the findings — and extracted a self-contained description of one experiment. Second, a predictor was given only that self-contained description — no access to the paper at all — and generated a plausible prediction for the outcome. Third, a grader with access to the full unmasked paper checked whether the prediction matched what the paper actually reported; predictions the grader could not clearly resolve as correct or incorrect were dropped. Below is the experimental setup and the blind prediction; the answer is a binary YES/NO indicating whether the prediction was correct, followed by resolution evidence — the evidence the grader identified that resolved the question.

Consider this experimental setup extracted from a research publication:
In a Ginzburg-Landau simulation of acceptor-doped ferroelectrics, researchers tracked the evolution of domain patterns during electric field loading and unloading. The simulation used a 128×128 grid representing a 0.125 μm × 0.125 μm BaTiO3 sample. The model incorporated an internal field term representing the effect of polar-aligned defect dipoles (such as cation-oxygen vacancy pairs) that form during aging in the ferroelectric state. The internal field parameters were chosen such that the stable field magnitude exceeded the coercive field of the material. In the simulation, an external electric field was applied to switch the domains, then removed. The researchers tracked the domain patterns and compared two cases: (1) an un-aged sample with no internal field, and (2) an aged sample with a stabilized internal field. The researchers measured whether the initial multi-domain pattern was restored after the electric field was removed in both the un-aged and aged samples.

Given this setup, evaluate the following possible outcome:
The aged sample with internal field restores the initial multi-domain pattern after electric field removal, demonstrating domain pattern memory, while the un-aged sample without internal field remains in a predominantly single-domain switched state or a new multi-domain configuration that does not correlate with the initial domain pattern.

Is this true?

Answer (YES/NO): YES